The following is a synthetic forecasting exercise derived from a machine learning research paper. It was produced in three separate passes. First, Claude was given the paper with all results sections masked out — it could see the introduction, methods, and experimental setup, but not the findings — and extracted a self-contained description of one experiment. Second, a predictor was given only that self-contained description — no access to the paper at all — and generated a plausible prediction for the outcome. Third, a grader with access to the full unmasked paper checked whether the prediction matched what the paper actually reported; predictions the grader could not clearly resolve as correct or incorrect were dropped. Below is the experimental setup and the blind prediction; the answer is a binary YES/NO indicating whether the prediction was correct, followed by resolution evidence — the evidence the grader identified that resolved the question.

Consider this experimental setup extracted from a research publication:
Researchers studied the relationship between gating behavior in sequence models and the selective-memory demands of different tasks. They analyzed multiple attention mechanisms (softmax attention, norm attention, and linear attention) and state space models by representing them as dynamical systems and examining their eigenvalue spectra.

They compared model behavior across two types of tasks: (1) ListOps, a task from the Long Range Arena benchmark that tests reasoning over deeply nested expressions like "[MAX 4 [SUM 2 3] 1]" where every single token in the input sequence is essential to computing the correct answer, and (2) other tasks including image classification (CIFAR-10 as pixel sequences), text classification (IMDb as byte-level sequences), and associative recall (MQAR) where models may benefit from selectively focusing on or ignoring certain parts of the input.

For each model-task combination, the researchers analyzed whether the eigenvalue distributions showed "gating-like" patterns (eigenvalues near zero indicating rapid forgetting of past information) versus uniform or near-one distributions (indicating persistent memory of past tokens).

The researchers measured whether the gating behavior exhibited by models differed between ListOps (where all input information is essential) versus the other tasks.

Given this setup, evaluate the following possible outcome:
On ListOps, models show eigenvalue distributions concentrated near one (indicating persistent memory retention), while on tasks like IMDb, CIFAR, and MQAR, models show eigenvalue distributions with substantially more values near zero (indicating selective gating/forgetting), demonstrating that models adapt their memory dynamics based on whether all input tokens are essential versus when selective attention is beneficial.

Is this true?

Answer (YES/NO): NO